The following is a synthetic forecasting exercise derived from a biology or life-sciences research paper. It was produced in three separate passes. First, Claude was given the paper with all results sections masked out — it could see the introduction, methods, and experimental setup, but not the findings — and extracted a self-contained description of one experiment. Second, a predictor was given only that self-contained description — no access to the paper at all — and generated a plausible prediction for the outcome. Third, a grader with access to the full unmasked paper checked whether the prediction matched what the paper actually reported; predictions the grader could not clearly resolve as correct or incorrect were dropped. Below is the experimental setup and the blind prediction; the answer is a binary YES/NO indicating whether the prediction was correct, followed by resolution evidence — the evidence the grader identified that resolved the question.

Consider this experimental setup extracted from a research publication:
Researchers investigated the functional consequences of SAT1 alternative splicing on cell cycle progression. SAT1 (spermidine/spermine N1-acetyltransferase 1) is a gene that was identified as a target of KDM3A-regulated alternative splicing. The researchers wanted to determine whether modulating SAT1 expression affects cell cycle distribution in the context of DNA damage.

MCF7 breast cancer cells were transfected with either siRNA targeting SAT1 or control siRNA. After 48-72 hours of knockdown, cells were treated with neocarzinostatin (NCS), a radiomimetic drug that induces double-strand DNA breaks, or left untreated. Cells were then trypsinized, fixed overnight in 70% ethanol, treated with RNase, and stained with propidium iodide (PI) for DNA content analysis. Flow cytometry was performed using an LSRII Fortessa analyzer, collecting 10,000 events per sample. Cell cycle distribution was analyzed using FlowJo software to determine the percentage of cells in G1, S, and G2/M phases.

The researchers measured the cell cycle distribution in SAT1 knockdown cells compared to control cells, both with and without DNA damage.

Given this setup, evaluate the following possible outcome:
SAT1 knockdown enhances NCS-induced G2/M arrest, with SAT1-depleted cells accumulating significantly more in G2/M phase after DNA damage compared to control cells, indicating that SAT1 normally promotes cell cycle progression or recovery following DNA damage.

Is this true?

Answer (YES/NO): NO